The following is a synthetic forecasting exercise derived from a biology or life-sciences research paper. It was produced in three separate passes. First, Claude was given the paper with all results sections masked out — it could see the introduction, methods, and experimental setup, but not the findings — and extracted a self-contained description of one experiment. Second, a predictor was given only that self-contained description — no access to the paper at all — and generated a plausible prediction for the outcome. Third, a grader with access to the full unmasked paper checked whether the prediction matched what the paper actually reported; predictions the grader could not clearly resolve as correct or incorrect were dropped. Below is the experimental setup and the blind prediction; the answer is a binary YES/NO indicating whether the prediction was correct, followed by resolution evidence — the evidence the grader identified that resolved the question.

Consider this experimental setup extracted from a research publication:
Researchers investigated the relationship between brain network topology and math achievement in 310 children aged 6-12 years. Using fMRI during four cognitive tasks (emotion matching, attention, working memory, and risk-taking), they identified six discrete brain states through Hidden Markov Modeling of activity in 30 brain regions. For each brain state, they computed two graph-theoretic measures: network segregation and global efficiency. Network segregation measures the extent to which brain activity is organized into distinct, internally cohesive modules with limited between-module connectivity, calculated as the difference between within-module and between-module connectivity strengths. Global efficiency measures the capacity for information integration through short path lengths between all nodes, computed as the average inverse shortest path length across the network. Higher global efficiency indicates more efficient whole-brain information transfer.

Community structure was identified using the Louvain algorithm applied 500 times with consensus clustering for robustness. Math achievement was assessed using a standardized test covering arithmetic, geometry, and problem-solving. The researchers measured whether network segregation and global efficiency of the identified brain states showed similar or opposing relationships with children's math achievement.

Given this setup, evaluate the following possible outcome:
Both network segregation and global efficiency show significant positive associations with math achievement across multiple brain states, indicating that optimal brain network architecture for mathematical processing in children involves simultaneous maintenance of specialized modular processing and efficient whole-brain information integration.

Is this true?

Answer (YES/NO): NO